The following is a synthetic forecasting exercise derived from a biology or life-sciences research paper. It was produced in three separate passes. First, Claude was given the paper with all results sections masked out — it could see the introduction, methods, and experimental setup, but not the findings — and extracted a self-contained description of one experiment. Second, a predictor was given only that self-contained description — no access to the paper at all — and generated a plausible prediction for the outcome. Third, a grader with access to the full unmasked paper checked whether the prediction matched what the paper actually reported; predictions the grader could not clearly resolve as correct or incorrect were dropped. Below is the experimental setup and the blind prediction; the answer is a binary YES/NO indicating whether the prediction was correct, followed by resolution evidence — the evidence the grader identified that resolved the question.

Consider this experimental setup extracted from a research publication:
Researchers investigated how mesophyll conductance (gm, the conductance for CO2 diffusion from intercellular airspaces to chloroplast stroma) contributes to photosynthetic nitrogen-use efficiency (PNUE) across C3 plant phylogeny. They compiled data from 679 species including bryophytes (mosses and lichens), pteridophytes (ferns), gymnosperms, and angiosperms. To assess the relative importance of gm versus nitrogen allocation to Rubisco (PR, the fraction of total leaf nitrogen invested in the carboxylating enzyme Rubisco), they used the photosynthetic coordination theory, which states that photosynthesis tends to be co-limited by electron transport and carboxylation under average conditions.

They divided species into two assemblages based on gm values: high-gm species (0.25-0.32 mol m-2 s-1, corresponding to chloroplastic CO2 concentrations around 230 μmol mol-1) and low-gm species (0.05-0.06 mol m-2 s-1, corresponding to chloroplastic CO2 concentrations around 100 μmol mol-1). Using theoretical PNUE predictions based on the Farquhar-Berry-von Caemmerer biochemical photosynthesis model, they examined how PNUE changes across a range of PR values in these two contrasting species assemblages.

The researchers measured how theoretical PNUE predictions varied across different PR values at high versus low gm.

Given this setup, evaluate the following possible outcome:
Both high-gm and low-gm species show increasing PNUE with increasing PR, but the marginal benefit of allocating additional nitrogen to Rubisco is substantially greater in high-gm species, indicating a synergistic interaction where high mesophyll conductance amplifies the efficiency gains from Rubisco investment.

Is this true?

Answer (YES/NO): YES